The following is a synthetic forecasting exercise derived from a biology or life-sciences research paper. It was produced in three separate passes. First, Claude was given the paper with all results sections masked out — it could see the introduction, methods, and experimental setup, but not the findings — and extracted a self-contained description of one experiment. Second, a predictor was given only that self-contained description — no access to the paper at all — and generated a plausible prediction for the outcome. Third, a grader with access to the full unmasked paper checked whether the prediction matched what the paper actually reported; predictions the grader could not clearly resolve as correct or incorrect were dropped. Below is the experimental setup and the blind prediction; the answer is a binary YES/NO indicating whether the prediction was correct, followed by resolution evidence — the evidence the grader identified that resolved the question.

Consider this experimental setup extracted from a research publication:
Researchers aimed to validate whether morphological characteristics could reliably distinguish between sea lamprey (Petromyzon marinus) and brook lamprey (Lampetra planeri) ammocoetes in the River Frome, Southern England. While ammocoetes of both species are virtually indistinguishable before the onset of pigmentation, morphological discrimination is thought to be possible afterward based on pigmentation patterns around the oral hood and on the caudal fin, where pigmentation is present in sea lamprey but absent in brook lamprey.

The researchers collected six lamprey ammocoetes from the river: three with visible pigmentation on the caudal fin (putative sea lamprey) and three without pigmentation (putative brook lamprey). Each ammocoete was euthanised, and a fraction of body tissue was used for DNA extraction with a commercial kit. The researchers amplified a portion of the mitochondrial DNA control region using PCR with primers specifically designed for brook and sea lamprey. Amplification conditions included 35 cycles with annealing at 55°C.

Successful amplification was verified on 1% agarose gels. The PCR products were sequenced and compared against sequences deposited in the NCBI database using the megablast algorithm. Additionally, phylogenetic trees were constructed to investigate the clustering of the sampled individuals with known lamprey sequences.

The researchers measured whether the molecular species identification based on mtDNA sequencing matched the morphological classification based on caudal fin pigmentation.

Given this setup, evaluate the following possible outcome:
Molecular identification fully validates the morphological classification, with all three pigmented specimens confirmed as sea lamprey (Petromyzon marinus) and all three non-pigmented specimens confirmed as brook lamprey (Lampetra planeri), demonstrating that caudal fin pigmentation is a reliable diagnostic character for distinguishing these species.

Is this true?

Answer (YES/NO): YES